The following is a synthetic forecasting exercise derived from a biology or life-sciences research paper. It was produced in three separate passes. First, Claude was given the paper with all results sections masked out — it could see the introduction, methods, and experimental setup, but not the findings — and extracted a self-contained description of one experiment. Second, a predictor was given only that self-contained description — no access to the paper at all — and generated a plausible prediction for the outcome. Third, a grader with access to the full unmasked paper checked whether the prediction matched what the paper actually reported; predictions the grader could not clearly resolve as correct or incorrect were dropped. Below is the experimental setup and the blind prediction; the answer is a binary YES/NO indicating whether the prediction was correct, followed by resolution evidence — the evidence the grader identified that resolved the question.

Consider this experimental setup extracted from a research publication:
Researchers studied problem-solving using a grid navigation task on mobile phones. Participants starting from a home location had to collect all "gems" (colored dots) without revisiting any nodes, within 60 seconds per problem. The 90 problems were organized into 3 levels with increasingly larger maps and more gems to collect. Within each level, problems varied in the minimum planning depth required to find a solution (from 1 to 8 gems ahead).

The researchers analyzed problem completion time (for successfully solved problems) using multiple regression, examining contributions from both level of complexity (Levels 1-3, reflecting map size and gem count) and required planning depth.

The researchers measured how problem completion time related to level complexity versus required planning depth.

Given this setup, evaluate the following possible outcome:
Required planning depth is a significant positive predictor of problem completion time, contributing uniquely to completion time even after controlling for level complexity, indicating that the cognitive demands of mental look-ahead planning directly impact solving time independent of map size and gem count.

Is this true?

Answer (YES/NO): YES